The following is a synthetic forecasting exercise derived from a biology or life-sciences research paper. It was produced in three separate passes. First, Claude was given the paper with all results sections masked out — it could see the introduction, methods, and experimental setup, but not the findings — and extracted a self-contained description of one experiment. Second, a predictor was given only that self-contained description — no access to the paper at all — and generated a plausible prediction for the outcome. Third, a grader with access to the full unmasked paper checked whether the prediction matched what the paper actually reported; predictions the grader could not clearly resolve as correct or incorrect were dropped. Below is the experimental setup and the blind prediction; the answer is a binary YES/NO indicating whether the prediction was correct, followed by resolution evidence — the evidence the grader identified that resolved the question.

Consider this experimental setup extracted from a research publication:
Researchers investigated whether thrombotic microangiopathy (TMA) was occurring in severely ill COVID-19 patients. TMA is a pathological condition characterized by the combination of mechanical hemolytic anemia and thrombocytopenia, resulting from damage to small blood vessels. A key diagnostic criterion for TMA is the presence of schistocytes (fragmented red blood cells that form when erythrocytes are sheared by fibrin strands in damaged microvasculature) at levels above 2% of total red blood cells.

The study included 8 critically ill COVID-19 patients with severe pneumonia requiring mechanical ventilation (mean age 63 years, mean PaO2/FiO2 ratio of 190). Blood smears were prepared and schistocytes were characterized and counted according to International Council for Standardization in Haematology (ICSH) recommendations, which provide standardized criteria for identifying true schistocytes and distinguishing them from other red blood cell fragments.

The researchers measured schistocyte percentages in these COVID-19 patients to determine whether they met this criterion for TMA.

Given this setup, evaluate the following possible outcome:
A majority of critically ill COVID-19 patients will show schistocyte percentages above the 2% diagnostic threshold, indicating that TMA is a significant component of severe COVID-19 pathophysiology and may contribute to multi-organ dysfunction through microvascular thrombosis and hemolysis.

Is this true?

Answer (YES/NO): NO